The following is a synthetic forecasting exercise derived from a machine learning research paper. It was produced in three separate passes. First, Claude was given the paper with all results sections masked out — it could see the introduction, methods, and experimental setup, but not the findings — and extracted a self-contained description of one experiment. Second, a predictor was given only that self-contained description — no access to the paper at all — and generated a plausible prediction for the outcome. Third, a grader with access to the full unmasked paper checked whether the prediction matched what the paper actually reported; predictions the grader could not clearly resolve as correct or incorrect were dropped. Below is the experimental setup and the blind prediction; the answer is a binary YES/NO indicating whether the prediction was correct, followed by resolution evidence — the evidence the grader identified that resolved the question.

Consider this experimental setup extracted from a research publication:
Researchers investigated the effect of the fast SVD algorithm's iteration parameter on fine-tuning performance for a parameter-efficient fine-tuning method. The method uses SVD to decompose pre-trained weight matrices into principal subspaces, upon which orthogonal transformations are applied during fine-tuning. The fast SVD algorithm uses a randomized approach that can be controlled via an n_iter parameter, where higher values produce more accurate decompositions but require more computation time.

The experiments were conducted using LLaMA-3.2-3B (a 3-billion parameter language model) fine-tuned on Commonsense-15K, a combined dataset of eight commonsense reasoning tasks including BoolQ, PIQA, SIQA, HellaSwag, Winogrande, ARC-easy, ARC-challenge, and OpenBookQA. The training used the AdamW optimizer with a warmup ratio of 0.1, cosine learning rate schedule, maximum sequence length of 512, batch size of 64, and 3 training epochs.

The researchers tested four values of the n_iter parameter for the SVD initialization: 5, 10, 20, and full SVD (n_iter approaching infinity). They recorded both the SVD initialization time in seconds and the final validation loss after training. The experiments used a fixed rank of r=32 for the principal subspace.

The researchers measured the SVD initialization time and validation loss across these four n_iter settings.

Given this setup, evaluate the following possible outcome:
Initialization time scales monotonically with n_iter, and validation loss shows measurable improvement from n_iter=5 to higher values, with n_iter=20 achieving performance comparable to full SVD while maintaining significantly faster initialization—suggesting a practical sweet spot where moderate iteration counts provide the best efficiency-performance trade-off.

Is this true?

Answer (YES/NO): YES